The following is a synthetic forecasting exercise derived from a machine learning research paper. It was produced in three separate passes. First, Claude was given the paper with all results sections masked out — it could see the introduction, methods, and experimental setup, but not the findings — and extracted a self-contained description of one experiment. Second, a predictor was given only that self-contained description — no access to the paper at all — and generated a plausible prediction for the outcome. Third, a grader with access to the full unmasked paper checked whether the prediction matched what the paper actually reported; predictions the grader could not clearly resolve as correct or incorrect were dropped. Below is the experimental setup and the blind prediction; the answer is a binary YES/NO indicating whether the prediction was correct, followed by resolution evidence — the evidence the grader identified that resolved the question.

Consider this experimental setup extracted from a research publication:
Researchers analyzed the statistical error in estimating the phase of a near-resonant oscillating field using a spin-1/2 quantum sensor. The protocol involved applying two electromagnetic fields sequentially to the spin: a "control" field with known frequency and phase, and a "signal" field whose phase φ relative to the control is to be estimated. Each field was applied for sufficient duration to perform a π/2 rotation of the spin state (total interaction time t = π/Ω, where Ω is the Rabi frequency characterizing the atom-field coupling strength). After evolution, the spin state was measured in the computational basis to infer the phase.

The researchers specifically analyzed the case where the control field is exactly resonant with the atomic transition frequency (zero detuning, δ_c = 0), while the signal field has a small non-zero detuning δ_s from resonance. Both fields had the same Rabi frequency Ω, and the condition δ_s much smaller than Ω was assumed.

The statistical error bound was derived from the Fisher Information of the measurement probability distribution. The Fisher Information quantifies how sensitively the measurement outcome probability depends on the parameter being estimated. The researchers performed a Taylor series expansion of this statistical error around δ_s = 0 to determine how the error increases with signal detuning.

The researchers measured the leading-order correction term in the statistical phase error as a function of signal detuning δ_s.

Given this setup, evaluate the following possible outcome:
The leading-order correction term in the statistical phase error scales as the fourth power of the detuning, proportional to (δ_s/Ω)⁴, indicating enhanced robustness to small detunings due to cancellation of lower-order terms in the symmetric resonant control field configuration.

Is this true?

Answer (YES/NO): YES